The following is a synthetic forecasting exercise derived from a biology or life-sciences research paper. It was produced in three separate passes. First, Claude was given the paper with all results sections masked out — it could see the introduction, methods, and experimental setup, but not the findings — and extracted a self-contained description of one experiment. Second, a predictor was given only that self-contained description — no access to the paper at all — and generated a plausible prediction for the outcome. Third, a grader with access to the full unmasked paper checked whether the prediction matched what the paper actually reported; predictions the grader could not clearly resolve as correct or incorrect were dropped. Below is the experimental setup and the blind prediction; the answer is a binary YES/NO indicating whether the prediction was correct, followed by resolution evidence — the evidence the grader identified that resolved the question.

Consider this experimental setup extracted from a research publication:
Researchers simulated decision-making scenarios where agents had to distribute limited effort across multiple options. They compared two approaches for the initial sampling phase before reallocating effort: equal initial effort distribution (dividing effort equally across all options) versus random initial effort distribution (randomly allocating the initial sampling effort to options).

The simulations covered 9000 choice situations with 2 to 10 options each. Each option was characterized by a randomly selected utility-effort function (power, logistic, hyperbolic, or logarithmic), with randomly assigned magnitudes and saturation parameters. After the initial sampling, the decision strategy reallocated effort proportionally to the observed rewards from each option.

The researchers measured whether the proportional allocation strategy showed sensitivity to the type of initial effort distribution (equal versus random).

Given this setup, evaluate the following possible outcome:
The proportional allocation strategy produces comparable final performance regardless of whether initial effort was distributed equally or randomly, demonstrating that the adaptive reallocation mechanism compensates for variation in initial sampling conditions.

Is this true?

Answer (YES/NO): YES